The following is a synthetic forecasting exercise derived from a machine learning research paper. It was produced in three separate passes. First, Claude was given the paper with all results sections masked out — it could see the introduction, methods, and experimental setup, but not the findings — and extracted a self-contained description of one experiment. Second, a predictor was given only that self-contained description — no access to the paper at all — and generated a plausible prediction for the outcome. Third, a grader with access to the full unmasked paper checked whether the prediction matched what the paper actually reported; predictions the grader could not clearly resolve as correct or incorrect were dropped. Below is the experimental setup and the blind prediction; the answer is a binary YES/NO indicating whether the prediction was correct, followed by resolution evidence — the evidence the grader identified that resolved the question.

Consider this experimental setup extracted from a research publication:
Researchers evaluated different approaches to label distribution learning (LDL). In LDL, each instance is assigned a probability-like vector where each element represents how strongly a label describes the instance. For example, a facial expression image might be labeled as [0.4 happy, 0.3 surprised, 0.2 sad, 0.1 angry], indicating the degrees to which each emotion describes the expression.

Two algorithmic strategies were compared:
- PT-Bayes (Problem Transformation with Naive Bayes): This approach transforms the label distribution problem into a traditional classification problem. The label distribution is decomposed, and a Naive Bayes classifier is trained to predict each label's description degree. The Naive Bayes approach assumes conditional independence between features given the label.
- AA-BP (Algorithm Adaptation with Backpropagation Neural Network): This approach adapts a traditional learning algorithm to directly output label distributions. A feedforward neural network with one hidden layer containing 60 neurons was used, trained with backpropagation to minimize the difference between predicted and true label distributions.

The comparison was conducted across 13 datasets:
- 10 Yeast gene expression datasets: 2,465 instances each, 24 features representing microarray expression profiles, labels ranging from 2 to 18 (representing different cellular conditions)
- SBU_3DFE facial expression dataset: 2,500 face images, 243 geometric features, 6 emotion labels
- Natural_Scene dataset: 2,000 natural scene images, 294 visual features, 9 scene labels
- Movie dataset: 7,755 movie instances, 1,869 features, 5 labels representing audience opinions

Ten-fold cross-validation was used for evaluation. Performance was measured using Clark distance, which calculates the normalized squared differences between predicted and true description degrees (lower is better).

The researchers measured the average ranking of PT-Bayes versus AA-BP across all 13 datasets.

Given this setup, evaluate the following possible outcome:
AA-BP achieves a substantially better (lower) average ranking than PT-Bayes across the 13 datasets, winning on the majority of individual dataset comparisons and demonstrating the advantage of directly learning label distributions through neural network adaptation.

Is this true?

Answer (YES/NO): NO